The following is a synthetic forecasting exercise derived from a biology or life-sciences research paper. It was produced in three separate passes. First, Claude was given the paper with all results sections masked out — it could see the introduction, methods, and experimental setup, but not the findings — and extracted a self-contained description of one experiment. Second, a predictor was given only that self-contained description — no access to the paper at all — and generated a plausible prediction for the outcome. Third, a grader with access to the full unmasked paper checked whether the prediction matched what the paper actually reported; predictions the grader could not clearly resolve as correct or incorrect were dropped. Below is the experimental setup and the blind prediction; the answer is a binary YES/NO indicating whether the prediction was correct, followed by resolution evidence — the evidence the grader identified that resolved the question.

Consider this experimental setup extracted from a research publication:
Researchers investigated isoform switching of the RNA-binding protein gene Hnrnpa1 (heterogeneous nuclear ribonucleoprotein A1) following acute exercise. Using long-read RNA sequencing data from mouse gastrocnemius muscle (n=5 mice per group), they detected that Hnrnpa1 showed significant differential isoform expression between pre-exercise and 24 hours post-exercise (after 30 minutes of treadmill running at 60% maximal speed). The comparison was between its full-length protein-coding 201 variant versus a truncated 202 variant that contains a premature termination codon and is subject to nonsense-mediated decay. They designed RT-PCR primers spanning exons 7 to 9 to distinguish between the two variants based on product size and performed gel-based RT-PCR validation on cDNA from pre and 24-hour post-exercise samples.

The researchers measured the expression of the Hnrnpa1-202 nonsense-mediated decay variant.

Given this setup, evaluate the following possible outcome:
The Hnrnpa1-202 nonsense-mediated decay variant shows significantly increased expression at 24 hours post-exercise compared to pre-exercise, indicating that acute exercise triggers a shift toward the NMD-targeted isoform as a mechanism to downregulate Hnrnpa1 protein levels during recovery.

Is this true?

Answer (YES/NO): YES